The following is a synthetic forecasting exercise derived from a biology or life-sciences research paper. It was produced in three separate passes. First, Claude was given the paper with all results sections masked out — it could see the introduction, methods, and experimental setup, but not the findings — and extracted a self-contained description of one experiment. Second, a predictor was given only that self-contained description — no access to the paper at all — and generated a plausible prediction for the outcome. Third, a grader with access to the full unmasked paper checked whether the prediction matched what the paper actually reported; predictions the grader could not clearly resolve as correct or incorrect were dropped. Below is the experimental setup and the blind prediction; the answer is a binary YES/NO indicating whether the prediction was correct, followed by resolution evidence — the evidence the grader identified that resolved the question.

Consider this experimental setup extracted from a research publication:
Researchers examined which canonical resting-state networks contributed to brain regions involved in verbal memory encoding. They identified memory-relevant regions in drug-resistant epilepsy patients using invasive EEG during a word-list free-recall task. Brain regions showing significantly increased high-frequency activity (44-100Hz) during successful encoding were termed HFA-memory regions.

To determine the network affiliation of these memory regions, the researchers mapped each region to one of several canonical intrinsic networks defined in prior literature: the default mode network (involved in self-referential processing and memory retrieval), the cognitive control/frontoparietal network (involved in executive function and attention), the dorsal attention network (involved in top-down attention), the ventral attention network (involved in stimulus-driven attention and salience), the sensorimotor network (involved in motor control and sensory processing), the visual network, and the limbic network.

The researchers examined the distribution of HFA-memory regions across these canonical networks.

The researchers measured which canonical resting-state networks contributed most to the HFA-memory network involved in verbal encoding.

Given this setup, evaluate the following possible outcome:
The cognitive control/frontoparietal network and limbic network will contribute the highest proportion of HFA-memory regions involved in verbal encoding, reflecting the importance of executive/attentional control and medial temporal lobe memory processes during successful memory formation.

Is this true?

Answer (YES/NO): NO